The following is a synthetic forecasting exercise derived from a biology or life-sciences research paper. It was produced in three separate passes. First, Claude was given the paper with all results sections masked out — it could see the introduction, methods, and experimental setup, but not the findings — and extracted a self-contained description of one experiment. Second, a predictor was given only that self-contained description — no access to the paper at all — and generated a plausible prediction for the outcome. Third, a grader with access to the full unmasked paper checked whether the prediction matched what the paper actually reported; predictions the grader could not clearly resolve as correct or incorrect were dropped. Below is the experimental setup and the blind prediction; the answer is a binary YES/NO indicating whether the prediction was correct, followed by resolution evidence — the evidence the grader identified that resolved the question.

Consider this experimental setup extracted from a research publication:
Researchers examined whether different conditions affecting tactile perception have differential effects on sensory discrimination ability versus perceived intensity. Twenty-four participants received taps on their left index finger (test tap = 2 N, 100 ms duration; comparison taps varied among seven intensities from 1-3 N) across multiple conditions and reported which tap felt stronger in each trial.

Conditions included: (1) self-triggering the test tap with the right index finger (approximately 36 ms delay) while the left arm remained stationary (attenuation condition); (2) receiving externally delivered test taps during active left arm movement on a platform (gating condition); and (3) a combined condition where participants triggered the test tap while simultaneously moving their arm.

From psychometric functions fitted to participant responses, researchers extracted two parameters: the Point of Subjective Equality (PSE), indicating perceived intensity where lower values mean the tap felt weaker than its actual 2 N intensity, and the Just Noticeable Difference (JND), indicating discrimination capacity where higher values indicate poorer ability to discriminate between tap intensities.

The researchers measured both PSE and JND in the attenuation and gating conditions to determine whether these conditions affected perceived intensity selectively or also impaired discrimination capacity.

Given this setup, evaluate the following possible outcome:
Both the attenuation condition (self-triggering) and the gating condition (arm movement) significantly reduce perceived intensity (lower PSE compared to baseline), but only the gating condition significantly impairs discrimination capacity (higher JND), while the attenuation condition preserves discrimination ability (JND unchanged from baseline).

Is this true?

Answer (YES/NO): YES